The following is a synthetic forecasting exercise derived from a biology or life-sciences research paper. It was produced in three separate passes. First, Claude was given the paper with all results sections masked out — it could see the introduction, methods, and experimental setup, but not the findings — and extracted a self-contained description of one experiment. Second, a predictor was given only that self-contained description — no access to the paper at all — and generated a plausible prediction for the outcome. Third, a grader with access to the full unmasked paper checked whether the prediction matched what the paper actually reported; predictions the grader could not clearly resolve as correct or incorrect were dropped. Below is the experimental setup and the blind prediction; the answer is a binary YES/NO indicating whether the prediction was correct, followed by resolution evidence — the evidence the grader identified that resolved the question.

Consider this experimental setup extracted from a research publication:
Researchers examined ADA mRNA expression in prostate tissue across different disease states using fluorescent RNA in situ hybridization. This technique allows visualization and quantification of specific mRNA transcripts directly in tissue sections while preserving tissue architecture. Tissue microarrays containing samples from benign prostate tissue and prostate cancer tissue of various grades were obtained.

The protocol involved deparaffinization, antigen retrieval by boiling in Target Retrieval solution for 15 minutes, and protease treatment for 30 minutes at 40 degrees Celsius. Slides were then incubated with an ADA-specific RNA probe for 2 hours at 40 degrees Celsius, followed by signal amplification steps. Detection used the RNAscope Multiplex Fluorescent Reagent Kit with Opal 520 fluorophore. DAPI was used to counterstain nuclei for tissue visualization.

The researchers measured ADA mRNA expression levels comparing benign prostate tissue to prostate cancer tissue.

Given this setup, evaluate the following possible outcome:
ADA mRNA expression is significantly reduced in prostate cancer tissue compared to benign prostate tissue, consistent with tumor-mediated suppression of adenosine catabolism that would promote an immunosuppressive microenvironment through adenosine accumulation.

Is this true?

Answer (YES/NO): NO